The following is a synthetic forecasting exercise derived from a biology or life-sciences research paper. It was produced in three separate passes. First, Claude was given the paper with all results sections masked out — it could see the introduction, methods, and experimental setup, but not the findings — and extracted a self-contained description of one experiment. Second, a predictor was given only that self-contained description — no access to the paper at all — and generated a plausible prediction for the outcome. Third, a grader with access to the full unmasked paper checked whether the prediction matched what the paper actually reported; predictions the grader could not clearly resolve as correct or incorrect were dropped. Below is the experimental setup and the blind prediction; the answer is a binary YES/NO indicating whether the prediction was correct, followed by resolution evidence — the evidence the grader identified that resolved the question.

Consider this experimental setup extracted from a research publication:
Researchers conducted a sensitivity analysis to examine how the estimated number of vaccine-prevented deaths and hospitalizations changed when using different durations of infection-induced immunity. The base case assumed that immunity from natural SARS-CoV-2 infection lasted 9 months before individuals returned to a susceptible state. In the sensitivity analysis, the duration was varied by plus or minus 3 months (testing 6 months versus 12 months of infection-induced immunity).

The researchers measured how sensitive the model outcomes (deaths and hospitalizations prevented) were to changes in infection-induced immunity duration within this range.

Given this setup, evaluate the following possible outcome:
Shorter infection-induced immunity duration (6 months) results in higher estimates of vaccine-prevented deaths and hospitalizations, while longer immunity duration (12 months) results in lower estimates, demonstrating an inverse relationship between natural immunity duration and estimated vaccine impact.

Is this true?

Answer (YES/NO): NO